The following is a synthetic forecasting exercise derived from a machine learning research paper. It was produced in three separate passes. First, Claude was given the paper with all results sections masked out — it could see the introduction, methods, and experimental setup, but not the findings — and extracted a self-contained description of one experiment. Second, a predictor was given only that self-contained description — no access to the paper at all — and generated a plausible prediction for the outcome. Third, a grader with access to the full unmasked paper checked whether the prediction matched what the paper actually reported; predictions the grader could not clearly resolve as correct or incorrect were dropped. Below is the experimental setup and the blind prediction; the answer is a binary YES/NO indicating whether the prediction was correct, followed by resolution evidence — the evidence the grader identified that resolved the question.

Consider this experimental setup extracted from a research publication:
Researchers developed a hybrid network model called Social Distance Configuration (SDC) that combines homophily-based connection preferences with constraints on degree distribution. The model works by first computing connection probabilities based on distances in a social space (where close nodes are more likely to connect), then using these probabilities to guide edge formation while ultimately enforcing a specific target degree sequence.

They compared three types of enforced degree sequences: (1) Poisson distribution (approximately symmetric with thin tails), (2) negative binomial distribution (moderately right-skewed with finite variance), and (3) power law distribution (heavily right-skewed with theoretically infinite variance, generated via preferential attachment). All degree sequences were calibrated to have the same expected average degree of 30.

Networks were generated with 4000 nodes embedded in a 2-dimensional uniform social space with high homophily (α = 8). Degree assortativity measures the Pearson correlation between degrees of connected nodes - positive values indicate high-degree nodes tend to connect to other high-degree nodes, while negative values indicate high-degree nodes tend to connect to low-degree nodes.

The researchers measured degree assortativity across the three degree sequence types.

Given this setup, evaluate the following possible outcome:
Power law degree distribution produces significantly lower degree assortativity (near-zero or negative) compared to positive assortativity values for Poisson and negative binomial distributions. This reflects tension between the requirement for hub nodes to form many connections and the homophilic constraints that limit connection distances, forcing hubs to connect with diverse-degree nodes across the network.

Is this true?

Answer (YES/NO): NO